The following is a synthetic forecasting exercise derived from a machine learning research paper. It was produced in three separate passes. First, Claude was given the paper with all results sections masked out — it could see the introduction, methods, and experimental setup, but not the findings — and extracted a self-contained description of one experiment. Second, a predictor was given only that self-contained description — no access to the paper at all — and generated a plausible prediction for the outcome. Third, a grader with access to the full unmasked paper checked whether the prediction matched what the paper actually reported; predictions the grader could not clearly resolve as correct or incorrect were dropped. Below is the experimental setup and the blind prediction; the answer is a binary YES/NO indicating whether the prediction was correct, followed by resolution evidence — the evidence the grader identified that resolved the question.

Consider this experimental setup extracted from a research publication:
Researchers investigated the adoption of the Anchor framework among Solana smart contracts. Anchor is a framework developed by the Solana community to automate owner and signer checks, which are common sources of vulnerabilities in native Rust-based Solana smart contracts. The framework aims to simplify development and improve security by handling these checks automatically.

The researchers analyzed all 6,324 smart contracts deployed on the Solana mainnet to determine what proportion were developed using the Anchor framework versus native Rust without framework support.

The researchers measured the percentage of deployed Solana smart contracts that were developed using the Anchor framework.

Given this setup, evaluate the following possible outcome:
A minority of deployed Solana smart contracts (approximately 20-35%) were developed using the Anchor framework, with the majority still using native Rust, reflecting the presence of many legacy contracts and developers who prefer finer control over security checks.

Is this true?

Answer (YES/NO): NO